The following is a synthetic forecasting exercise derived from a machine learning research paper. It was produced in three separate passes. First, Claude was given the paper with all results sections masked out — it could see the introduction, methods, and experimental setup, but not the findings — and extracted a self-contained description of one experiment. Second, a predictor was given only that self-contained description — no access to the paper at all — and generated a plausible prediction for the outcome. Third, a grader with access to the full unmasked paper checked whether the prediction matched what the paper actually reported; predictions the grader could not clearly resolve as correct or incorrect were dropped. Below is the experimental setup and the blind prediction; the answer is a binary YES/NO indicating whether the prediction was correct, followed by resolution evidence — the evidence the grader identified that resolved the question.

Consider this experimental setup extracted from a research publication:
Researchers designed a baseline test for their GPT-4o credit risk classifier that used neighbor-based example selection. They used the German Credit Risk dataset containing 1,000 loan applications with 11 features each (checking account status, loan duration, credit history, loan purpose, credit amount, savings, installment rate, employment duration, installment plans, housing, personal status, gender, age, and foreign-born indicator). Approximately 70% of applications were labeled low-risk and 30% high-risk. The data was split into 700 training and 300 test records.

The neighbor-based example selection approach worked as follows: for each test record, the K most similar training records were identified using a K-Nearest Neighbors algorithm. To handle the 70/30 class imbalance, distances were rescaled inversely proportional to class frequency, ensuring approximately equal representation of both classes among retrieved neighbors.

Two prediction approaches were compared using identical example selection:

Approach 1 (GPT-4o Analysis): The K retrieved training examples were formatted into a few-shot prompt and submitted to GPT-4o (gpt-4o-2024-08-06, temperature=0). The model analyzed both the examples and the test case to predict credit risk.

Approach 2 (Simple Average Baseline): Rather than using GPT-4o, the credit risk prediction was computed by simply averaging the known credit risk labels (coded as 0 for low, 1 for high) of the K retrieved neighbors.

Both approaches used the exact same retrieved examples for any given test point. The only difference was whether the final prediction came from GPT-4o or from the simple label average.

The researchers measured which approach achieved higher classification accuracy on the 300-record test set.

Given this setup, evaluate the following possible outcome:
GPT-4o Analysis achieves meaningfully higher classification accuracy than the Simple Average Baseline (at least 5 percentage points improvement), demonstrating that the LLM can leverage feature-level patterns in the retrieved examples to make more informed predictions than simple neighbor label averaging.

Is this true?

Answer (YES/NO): NO